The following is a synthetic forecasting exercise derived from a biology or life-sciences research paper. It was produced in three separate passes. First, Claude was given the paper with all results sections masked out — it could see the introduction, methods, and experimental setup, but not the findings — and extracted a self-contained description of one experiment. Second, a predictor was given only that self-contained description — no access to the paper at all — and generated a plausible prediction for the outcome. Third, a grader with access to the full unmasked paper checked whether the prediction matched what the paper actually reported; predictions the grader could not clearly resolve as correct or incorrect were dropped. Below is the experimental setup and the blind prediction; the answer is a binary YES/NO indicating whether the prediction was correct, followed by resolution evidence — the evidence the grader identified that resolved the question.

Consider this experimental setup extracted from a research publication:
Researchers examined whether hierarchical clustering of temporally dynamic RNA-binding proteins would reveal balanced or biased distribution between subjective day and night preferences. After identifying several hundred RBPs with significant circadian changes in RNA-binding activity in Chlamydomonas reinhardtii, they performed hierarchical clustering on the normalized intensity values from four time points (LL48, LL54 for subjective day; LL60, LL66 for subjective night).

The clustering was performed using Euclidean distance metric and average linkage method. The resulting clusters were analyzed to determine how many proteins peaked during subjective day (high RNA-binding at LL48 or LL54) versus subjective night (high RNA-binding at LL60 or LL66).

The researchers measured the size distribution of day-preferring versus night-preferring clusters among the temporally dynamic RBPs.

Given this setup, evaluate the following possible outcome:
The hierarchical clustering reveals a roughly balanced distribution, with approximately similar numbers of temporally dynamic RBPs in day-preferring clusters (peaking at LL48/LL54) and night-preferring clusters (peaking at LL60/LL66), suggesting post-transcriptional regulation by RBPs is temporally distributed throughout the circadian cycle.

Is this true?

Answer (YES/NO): YES